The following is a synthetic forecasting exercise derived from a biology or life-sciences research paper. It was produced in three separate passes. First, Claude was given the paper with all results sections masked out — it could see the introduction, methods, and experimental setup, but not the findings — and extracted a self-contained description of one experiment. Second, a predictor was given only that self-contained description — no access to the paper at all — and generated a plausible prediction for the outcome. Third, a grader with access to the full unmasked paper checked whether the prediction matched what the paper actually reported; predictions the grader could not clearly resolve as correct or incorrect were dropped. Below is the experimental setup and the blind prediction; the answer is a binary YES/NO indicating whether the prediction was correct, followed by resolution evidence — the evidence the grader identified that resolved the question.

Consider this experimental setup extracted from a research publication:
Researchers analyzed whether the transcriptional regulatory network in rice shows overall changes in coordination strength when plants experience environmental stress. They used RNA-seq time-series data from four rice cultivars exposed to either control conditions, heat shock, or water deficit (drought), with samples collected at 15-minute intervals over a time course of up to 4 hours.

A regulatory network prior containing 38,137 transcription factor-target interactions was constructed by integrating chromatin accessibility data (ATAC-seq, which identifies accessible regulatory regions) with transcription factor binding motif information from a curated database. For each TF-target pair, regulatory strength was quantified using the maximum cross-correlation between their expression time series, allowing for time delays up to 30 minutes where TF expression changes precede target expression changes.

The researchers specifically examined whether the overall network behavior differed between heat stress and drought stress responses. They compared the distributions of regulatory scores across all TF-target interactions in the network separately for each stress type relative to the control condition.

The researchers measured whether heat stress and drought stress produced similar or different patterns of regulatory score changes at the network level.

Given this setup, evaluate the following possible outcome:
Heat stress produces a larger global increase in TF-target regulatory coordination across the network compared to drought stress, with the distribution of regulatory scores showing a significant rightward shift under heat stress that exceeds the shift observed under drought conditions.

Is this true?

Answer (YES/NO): NO